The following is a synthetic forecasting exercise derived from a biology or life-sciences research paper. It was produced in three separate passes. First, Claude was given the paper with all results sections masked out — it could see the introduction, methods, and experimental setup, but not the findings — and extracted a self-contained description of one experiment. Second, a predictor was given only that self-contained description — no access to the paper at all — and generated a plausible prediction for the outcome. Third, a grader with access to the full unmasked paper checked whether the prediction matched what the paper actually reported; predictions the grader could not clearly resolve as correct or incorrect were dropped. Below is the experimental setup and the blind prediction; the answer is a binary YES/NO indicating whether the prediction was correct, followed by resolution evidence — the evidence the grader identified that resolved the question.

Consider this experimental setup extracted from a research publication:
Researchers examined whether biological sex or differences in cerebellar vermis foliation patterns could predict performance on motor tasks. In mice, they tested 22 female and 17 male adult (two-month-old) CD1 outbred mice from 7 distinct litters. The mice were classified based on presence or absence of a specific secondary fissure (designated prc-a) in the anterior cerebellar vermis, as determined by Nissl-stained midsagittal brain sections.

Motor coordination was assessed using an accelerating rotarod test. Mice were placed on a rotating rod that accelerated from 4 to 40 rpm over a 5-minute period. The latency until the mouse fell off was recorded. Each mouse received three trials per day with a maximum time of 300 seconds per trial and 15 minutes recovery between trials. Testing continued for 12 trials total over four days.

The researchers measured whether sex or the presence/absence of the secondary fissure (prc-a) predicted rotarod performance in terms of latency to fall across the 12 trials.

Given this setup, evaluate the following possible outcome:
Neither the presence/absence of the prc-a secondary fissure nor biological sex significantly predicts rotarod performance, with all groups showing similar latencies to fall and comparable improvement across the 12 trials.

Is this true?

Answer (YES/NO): YES